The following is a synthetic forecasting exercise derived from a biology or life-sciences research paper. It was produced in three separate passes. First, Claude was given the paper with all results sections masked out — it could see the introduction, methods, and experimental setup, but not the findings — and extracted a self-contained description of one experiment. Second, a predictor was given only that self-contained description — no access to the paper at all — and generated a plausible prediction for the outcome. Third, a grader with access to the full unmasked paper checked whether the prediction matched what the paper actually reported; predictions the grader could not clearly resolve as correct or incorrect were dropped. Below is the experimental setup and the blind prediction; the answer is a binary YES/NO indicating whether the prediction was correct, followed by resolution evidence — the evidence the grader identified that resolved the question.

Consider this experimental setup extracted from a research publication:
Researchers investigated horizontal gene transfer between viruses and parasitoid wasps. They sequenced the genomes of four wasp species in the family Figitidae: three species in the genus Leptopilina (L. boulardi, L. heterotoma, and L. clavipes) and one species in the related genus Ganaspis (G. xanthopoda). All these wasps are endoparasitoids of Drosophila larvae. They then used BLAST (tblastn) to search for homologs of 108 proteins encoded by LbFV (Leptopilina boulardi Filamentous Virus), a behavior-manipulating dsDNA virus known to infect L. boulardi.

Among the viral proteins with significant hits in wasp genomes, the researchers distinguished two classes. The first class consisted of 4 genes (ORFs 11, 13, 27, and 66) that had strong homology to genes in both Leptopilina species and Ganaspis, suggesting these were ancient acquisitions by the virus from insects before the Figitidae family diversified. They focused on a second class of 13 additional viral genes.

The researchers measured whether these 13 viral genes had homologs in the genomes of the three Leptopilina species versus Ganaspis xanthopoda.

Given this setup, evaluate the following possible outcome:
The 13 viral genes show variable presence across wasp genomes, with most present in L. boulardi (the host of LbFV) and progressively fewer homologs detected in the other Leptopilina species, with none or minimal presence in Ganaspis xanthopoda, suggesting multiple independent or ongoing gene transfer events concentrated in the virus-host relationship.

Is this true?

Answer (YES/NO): NO